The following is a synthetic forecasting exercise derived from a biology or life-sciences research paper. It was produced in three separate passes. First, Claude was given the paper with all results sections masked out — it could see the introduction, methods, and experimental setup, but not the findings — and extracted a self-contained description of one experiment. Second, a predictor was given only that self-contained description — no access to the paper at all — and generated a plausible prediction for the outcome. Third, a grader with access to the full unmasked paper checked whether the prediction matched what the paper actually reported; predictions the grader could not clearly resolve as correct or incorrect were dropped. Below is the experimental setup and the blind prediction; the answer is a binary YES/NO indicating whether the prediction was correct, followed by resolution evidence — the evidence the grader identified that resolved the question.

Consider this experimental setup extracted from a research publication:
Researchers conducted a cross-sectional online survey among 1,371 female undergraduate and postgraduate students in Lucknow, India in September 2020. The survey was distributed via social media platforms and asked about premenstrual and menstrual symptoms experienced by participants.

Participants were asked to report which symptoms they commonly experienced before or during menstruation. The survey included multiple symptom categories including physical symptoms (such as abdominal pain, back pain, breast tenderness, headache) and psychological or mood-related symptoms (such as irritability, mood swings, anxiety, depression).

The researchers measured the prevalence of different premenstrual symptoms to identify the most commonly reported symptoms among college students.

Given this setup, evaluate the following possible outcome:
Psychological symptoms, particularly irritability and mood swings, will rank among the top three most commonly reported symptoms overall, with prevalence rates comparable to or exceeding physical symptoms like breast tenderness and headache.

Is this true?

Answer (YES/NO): NO